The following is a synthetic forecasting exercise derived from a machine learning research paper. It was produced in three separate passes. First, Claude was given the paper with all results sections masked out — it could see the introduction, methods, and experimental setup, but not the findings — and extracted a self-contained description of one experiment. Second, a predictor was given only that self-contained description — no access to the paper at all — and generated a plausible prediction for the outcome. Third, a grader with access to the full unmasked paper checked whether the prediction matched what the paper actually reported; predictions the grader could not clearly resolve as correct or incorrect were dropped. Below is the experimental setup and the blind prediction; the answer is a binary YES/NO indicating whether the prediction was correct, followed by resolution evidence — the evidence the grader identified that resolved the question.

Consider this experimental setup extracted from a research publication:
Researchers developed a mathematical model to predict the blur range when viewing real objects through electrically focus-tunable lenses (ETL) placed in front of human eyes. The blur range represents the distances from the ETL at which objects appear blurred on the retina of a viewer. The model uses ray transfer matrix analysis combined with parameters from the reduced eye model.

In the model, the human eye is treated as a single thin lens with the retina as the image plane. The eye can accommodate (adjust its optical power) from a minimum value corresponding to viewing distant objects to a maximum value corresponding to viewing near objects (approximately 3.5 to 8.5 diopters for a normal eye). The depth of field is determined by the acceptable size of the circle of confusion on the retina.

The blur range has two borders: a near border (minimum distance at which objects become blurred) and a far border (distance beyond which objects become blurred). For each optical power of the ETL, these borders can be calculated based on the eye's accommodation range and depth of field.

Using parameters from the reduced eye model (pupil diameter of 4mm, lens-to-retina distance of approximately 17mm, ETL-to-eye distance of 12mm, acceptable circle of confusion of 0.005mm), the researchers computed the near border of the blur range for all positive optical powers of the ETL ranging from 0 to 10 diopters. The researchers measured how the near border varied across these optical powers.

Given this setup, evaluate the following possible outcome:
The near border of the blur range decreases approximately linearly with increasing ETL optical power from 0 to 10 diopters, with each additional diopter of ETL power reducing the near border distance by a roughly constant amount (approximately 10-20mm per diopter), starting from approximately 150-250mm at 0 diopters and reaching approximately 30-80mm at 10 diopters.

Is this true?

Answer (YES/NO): NO